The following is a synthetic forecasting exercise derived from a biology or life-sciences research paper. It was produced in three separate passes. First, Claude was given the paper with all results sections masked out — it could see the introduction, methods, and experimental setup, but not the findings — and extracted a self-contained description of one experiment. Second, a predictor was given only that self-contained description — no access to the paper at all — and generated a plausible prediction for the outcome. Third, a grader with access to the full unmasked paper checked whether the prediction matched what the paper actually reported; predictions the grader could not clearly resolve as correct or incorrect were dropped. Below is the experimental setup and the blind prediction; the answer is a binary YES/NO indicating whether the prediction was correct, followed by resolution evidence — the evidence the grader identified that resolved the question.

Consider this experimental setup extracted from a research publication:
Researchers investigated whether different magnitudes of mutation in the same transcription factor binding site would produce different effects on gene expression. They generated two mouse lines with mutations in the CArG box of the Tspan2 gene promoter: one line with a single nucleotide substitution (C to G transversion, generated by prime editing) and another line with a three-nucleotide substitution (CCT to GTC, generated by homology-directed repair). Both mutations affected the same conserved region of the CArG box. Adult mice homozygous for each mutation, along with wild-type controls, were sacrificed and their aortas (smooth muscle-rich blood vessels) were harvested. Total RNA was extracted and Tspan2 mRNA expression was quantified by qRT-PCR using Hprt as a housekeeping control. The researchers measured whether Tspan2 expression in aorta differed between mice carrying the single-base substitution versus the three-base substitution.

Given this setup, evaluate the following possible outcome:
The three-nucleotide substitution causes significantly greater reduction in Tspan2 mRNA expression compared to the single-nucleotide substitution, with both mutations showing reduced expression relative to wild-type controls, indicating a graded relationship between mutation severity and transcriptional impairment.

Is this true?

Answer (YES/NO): NO